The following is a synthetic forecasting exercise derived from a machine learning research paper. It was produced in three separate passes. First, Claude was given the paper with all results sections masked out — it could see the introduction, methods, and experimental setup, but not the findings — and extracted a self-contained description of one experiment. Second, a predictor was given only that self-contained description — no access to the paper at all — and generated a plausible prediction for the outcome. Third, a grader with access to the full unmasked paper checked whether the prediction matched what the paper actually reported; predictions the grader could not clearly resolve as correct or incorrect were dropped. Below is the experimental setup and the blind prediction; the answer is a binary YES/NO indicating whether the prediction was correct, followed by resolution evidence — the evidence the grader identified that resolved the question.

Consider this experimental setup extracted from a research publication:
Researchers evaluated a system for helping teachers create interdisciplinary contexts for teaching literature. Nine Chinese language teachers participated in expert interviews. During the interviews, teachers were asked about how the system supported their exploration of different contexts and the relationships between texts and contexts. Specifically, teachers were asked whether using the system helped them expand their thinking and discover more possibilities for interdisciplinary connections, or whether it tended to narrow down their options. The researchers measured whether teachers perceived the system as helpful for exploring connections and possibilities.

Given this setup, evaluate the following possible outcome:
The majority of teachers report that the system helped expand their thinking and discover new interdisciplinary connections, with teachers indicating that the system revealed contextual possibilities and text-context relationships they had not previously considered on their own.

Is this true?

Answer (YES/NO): YES